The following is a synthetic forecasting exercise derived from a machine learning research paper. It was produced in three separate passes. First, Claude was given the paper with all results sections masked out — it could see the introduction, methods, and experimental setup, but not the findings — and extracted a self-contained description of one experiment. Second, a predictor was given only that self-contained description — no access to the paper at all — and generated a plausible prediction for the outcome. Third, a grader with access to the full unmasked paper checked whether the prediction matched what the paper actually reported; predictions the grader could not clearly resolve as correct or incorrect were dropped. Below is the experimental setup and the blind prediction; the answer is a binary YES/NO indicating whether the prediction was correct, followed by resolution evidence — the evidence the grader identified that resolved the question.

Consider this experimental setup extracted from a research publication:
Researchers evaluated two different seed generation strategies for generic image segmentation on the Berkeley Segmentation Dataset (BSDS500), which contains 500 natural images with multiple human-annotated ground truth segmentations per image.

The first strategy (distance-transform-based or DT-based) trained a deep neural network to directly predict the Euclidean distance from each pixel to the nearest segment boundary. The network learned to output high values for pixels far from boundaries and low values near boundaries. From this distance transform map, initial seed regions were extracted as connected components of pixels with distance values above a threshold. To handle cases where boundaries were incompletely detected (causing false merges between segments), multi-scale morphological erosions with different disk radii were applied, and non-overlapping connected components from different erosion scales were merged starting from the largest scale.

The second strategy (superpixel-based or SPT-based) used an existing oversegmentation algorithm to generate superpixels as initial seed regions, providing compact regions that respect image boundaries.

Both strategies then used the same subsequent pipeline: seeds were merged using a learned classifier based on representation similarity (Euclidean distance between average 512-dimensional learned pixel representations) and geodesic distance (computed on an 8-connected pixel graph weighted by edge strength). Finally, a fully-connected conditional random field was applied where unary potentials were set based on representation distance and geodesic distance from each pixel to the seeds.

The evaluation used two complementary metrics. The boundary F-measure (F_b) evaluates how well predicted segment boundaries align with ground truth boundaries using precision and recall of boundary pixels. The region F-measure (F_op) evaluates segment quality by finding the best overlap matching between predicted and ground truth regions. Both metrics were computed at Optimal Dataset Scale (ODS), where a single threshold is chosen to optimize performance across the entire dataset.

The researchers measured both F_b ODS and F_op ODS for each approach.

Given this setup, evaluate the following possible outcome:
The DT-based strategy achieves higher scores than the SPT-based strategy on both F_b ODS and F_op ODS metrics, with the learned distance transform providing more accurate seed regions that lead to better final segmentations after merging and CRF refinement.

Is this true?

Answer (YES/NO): NO